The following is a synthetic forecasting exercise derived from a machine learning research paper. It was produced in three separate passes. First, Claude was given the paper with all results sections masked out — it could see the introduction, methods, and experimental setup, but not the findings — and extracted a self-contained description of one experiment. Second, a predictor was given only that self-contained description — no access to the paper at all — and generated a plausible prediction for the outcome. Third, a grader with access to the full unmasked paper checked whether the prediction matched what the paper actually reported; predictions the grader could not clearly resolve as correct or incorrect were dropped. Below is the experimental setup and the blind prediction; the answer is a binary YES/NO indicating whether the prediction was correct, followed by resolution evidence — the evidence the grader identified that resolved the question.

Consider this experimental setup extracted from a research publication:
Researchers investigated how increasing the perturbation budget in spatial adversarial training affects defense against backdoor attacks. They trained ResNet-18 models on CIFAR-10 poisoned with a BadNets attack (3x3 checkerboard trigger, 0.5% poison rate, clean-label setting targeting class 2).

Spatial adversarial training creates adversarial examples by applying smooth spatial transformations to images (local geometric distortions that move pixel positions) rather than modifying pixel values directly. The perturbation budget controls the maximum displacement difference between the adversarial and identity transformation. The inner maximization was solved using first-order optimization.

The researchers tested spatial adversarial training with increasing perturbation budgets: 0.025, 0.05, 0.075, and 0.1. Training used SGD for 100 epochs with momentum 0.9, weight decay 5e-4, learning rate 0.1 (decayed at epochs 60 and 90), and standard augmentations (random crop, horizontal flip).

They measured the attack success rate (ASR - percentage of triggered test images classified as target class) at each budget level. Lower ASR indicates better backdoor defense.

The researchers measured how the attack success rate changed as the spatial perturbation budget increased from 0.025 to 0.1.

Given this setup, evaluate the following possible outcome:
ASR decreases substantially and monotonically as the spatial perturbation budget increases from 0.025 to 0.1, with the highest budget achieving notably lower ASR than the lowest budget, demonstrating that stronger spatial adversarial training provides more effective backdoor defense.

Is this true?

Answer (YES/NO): NO